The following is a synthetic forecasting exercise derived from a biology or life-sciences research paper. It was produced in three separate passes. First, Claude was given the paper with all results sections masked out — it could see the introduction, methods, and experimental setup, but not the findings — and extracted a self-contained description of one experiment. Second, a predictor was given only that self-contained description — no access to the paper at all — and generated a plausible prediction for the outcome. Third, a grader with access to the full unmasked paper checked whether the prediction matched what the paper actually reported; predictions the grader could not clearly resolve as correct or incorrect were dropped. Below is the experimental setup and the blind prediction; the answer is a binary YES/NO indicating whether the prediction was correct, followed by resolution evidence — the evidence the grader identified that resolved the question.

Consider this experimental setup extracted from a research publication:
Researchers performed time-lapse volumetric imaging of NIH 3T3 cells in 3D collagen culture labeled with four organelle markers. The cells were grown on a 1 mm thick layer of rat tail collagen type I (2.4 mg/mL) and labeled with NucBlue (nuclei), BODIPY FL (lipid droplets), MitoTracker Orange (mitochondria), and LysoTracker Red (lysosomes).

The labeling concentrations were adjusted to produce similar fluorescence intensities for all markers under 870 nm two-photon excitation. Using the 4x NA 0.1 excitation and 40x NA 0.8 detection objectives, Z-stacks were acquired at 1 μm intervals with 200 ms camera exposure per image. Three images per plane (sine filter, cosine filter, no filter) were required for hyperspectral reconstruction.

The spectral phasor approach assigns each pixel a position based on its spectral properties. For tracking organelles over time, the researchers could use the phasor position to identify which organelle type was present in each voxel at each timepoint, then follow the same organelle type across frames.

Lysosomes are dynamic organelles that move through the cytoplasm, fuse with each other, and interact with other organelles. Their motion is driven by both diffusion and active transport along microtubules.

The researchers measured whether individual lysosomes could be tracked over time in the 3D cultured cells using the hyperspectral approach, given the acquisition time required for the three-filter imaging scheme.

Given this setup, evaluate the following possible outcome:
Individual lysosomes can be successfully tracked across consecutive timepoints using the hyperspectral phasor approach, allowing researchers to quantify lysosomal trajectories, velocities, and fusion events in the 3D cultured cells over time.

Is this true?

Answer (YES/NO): NO